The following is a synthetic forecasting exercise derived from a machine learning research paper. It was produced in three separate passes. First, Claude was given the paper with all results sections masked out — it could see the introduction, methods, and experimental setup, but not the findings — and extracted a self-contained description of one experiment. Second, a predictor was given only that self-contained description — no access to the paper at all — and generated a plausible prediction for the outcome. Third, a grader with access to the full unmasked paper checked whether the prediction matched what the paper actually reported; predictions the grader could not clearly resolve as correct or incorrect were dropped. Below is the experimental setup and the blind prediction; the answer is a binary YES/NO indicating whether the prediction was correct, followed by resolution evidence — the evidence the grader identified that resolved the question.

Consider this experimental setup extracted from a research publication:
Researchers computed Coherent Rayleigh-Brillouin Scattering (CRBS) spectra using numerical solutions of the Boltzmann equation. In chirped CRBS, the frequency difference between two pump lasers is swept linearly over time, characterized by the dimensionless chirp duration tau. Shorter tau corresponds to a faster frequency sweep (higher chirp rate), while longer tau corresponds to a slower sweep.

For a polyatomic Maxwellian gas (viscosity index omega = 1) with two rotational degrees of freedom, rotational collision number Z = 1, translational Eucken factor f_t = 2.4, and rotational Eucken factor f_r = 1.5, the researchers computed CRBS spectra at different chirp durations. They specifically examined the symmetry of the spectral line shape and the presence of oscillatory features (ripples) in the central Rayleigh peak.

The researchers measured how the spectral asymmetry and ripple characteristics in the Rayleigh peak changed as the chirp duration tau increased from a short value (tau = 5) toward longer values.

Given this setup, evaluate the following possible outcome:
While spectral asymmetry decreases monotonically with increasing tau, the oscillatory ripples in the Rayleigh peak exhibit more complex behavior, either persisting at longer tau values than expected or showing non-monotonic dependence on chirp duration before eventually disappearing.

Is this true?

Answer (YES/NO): NO